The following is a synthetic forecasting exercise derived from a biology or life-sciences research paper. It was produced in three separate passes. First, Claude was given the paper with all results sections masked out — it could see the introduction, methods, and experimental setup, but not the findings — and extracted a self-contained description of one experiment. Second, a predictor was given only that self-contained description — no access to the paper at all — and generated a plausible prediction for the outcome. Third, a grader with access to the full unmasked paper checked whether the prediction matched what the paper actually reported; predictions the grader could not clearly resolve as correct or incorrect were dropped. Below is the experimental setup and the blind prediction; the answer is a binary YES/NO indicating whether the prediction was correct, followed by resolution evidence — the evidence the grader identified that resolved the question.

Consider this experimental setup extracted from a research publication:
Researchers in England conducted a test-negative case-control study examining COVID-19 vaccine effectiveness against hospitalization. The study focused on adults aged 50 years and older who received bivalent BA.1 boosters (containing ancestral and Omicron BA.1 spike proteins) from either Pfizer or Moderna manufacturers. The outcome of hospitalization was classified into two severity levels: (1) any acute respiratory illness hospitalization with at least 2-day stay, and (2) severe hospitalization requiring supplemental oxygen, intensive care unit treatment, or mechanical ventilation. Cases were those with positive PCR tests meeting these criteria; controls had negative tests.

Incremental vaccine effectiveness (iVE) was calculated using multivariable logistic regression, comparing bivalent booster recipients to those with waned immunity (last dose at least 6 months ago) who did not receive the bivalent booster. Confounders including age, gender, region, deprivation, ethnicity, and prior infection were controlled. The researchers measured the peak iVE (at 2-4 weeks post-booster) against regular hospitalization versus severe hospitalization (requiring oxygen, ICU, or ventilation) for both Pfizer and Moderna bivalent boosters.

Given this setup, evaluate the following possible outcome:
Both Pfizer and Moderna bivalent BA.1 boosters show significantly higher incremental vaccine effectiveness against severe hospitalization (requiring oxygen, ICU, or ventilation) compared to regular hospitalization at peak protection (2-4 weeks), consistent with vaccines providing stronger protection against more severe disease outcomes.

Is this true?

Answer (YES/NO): NO